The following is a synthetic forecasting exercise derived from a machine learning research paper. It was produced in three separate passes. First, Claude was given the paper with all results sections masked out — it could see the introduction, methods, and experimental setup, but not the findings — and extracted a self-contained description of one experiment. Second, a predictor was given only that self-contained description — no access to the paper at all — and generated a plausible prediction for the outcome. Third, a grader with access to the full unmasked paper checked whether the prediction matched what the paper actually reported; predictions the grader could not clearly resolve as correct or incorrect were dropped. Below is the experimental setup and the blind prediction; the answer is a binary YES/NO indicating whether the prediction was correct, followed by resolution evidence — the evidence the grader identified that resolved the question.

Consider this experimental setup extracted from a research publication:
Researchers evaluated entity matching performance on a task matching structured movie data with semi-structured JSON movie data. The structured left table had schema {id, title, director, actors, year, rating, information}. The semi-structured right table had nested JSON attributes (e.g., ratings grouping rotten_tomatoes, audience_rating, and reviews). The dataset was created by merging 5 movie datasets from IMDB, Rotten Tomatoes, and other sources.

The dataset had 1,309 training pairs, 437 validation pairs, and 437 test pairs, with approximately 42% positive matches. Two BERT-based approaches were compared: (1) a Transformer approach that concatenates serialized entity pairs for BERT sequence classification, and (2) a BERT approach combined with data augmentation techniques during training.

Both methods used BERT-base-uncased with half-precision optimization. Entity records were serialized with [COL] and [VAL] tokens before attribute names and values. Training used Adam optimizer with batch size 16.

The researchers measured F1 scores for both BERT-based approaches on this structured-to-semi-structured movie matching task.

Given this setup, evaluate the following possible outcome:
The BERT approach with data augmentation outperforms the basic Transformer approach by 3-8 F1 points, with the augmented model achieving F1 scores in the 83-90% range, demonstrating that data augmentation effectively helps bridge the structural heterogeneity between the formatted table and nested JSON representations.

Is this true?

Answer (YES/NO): NO